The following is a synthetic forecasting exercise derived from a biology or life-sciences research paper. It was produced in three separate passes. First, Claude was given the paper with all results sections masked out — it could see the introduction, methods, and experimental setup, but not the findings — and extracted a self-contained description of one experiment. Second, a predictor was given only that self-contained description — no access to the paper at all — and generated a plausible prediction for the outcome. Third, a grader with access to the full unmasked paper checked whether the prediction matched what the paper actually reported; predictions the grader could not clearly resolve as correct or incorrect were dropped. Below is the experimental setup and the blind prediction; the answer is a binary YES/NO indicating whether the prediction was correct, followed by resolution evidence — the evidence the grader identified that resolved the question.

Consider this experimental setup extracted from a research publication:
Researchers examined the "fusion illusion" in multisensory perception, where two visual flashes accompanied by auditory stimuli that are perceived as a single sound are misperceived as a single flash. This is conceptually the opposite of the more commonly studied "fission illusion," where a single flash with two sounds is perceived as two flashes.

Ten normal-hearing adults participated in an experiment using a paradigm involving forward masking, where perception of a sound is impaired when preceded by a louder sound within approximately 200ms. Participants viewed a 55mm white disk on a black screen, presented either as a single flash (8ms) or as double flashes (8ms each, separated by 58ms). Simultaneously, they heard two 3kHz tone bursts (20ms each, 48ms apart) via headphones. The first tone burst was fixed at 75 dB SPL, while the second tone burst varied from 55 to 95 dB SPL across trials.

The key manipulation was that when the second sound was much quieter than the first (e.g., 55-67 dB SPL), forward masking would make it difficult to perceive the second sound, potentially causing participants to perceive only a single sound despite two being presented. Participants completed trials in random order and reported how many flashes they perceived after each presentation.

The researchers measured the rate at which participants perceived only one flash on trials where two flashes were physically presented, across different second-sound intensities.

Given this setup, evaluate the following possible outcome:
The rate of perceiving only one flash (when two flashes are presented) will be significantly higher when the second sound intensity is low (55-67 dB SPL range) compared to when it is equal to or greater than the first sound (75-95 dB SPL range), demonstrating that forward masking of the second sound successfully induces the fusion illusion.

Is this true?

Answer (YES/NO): YES